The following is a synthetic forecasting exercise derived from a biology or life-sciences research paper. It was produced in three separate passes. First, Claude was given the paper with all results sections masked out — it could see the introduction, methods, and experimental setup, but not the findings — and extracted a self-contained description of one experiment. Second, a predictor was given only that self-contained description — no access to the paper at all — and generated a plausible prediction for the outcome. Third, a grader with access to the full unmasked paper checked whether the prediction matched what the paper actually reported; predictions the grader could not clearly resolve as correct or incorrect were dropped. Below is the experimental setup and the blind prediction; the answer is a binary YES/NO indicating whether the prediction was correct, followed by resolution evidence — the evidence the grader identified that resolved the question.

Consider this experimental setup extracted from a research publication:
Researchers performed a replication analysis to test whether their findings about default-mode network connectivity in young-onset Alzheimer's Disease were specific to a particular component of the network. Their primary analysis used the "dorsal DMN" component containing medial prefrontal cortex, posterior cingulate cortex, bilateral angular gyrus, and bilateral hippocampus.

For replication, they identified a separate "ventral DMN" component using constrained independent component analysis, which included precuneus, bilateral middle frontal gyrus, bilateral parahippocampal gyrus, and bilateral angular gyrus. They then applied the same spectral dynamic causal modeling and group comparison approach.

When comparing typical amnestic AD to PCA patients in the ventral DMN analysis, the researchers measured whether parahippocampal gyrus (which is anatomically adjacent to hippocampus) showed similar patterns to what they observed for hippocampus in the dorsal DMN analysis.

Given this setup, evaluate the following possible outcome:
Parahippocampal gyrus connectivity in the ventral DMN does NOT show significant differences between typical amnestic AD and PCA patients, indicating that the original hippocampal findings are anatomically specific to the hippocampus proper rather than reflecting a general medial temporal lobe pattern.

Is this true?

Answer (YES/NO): NO